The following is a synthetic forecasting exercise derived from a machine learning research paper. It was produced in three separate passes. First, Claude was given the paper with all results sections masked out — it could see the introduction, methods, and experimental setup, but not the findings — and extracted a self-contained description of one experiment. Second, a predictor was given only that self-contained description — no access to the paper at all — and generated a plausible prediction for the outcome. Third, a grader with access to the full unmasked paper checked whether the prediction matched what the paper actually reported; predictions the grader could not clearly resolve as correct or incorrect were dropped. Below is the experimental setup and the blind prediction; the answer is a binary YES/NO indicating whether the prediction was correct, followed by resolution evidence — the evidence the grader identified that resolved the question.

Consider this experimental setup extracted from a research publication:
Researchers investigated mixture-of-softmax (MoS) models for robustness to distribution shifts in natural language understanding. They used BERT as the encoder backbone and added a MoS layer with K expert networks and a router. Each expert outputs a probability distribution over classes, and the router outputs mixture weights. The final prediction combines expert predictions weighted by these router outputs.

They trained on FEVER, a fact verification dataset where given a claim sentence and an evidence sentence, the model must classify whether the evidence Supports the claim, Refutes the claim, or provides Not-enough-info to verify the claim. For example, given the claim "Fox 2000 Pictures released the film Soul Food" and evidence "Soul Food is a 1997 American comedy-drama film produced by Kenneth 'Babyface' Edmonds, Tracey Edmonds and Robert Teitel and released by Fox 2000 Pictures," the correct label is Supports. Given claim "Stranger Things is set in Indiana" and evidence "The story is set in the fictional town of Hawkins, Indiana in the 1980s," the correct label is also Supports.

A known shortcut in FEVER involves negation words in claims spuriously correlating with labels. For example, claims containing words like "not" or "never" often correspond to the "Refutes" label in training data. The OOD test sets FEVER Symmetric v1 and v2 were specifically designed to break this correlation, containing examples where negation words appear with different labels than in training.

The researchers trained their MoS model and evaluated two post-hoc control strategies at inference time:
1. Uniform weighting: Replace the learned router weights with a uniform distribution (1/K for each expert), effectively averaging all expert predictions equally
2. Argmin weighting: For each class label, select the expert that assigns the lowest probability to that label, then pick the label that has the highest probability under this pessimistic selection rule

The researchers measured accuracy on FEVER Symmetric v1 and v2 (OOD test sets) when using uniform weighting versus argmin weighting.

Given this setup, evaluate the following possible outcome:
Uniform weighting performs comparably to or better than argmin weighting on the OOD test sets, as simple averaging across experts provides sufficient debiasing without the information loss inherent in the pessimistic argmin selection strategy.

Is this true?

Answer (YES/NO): YES